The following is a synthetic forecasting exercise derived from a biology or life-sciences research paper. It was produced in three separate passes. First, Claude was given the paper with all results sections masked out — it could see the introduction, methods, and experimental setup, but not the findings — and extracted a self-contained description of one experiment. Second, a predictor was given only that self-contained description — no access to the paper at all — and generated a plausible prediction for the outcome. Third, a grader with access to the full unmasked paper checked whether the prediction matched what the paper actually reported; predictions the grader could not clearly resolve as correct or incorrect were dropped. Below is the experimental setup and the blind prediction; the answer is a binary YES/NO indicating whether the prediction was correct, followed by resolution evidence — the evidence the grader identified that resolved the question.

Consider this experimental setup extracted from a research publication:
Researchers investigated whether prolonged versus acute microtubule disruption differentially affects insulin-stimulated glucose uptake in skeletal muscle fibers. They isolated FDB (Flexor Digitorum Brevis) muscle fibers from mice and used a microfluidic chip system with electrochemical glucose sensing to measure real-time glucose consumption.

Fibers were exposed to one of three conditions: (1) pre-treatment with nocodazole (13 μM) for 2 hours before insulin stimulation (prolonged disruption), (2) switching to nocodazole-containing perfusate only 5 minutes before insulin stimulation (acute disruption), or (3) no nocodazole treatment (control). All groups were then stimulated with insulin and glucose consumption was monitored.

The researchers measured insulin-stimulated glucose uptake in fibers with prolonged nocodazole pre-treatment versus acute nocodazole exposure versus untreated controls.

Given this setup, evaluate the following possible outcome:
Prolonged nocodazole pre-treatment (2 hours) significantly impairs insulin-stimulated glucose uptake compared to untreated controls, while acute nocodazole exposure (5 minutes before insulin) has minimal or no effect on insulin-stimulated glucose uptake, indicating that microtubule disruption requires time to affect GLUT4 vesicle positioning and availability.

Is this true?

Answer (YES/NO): YES